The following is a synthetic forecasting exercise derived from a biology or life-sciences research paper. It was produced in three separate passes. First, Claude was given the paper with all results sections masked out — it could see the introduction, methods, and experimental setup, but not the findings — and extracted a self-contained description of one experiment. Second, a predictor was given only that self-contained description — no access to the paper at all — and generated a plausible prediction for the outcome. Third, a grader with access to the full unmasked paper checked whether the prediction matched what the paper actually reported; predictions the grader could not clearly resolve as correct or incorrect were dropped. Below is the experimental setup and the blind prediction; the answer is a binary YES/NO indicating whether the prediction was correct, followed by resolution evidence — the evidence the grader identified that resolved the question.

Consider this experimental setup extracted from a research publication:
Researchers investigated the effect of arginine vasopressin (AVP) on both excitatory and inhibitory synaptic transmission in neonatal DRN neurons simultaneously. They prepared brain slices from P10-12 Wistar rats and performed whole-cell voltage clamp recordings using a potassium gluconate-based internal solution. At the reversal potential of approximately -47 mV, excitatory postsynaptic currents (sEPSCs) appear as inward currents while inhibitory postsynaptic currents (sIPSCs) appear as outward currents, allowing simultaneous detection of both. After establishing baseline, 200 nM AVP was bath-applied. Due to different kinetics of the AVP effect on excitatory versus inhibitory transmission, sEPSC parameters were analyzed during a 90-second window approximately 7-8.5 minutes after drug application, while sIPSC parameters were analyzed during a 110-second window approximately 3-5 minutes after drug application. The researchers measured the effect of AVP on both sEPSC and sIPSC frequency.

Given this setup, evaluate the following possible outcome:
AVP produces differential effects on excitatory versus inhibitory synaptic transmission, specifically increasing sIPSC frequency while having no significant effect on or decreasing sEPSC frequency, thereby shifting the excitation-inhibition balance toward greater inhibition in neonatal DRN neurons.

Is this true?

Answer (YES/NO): NO